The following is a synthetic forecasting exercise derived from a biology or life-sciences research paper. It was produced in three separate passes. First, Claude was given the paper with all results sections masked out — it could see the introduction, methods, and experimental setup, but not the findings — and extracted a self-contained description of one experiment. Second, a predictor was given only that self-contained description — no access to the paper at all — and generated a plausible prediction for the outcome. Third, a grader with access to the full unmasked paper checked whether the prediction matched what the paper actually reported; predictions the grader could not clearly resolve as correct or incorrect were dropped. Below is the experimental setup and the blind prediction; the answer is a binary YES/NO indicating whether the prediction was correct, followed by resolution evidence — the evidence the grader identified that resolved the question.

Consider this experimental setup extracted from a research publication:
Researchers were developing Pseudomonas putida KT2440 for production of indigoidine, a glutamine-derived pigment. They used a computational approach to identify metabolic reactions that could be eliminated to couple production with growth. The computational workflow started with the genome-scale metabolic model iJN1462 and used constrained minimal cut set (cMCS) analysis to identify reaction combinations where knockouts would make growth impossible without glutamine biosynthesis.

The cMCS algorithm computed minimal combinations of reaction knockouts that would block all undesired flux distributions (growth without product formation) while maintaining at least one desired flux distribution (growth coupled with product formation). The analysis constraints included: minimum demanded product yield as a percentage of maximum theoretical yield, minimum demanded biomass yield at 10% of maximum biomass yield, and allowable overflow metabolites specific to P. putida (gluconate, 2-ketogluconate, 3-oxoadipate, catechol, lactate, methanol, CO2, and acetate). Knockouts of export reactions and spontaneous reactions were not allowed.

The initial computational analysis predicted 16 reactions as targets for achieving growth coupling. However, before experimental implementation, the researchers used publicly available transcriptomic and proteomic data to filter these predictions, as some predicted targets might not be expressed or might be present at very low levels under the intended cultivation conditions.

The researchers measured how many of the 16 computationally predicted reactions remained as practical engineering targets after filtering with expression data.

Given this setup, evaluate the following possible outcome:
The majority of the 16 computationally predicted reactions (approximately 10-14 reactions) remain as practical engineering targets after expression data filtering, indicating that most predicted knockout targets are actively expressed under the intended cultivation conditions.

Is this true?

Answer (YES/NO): YES